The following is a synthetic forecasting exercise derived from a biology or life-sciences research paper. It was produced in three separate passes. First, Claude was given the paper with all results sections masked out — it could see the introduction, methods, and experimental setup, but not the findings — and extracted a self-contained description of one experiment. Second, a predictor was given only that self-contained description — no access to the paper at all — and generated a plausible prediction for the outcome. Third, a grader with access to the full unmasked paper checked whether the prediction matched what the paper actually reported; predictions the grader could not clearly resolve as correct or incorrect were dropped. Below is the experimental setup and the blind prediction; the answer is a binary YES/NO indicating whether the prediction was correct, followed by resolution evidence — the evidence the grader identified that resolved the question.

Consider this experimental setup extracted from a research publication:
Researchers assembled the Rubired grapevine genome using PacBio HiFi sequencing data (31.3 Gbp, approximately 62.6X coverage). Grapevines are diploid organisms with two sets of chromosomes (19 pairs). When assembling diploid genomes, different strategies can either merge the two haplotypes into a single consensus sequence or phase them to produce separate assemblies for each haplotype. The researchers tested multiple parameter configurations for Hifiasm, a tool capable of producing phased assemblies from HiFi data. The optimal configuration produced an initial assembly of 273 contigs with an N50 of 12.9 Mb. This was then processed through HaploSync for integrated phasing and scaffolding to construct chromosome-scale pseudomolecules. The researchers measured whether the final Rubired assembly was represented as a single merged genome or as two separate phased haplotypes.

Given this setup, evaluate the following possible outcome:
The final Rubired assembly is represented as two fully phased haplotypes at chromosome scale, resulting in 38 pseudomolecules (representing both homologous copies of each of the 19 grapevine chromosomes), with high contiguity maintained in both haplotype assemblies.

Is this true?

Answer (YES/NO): YES